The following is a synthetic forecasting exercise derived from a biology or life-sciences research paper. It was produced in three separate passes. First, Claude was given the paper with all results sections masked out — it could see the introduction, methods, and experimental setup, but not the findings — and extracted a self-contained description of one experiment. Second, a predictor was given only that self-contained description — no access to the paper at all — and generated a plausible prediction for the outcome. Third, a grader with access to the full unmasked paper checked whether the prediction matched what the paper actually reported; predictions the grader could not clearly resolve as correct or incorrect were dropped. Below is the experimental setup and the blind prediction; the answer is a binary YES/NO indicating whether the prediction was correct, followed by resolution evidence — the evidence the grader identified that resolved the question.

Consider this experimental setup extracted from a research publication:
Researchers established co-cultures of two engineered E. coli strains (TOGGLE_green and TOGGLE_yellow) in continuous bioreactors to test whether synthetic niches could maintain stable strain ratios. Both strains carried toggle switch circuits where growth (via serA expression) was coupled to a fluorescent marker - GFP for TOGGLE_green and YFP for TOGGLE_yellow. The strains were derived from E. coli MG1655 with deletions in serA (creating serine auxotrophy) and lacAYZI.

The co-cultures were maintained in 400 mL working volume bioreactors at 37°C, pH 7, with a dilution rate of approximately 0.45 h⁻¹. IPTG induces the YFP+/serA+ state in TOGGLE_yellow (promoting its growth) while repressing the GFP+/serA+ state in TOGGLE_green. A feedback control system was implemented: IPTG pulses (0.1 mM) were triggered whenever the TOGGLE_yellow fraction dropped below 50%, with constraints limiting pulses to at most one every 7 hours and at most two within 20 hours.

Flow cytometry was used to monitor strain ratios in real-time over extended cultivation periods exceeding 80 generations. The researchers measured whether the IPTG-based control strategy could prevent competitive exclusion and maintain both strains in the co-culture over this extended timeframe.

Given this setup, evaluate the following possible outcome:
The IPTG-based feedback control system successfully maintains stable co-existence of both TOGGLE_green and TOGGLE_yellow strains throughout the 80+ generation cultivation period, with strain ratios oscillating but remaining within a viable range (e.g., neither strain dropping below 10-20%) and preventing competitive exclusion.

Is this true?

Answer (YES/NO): NO